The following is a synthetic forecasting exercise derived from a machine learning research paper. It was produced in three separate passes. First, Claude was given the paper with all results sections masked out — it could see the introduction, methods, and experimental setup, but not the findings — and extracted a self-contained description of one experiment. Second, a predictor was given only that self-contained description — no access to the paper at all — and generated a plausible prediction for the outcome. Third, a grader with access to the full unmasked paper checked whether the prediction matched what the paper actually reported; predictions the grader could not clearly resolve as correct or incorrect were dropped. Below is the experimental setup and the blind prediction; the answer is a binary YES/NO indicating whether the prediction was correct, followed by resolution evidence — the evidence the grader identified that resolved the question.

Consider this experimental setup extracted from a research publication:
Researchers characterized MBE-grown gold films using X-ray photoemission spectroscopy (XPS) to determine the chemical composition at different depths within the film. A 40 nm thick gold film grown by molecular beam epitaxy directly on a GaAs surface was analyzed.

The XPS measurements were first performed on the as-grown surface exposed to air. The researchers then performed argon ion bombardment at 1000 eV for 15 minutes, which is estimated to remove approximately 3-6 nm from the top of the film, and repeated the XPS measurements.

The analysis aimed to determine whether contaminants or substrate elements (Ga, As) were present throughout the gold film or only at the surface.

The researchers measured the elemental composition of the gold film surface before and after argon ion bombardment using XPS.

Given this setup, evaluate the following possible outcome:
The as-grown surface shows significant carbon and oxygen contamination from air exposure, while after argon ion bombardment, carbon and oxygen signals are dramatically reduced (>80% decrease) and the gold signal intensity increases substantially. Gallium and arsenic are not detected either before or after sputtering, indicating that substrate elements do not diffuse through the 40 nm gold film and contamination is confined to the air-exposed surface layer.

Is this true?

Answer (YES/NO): NO